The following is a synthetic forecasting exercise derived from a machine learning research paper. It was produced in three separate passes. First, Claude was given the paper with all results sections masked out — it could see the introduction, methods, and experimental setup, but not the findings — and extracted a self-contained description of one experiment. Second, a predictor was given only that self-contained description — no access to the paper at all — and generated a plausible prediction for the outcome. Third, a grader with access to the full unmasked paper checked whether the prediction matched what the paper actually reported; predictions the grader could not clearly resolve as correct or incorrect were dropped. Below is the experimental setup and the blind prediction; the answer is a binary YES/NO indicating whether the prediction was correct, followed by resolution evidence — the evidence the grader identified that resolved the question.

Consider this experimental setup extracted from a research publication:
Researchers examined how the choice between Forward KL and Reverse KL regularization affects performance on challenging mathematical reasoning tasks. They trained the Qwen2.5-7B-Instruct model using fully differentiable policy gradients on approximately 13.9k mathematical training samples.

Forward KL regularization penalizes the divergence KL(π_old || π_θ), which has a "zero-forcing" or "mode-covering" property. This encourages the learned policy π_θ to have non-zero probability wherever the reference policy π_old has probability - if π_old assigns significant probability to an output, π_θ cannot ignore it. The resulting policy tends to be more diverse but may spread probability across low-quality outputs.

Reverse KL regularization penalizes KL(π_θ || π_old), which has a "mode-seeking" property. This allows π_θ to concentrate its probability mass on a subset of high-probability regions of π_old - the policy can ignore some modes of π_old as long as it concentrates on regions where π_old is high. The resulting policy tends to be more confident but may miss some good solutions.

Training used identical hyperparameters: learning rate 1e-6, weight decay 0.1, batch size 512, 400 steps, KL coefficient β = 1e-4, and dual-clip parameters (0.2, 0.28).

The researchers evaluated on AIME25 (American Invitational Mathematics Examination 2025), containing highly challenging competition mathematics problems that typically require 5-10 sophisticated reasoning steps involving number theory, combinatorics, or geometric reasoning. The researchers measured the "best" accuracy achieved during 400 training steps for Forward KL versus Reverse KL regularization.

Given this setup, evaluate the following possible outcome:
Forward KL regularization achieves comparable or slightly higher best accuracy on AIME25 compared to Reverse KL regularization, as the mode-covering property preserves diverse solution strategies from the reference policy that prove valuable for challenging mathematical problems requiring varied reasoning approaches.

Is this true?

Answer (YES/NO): NO